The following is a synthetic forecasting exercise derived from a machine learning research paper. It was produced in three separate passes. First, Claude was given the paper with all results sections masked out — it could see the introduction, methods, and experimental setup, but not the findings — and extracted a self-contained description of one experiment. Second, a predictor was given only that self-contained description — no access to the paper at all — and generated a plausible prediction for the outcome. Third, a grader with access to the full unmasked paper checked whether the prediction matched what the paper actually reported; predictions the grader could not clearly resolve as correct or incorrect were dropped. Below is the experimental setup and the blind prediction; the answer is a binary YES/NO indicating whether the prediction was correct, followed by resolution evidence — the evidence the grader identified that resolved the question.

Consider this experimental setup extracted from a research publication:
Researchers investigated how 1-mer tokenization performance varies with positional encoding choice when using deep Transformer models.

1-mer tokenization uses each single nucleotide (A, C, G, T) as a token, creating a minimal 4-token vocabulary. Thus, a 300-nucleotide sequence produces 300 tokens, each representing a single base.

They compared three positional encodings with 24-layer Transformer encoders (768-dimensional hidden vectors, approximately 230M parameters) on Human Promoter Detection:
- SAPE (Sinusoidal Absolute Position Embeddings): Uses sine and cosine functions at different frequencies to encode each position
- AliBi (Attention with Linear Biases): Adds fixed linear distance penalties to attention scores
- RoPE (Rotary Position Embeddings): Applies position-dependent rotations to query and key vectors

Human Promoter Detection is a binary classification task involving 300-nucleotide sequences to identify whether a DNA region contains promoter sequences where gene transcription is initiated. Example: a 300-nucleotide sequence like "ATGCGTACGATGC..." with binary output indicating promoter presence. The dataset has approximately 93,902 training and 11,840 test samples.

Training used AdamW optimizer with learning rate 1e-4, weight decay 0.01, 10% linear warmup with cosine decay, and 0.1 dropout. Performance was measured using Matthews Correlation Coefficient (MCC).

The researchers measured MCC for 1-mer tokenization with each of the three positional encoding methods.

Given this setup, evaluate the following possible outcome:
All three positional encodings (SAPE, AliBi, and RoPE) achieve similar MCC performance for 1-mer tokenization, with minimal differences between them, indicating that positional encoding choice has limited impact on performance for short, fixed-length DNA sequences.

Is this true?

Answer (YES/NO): NO